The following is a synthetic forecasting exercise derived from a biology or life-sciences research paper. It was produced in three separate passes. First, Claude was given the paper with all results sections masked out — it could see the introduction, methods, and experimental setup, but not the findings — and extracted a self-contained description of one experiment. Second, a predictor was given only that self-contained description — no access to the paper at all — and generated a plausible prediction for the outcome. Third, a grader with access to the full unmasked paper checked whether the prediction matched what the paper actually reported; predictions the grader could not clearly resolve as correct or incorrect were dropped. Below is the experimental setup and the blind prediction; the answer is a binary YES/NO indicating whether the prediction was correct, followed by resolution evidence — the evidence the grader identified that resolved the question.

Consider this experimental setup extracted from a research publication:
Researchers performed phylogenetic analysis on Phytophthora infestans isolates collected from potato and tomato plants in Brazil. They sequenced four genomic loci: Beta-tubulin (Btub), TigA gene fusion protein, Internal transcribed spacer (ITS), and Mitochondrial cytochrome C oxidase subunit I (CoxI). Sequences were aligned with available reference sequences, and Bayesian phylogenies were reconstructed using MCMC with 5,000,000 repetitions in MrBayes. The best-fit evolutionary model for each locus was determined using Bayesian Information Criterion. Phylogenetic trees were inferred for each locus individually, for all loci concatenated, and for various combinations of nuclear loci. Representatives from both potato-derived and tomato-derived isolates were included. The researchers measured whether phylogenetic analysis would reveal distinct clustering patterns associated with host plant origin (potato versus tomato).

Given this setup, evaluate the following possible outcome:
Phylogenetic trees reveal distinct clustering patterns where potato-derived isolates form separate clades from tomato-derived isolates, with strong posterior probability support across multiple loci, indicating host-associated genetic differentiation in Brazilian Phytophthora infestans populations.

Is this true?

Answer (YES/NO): YES